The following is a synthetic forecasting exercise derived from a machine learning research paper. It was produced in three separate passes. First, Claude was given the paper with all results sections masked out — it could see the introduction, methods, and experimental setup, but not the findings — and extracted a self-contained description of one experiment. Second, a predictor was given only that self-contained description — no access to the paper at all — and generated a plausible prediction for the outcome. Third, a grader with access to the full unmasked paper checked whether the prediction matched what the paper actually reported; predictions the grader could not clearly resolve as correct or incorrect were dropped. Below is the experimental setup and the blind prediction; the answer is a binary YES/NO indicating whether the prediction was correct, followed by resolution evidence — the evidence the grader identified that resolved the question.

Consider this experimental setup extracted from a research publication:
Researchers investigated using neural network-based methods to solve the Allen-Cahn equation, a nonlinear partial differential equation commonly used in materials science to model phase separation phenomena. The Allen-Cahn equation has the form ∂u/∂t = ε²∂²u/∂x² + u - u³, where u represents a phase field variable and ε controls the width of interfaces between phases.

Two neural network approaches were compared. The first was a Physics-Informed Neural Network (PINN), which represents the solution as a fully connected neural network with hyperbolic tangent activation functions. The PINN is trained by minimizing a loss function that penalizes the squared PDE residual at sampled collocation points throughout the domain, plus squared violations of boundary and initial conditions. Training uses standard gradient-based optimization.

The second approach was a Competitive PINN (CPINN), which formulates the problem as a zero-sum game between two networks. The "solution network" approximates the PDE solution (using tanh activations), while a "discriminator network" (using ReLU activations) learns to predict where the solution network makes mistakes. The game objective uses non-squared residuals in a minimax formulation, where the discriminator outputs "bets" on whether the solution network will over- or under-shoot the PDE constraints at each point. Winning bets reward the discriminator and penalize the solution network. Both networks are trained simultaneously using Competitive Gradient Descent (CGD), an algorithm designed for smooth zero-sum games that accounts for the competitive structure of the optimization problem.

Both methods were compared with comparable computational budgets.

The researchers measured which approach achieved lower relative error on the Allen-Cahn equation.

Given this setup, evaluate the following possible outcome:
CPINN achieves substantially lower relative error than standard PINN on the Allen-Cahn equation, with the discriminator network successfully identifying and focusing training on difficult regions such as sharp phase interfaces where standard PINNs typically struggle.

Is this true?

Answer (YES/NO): NO